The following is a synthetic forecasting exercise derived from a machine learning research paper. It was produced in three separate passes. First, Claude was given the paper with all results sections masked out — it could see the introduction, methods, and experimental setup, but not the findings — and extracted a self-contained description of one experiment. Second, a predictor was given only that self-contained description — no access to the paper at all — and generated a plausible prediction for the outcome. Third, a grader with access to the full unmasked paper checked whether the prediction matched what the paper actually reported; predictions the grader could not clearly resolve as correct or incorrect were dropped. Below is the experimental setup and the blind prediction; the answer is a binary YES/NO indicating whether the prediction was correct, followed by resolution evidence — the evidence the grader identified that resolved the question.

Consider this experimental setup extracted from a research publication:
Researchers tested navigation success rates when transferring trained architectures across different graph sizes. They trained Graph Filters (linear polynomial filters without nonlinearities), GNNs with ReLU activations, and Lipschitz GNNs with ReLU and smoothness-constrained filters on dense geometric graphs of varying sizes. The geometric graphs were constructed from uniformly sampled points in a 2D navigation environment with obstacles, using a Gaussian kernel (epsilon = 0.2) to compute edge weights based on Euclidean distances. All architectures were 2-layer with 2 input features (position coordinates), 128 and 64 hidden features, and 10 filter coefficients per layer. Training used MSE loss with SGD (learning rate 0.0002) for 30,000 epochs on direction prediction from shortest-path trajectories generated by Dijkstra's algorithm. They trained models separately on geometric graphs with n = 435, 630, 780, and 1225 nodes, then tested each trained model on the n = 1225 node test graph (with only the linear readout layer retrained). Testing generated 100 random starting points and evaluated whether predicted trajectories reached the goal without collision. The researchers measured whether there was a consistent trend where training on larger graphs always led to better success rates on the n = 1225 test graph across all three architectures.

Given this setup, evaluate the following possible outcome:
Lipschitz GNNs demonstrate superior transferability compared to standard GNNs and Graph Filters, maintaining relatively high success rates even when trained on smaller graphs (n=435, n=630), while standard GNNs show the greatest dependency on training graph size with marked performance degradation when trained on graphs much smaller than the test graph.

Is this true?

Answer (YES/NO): NO